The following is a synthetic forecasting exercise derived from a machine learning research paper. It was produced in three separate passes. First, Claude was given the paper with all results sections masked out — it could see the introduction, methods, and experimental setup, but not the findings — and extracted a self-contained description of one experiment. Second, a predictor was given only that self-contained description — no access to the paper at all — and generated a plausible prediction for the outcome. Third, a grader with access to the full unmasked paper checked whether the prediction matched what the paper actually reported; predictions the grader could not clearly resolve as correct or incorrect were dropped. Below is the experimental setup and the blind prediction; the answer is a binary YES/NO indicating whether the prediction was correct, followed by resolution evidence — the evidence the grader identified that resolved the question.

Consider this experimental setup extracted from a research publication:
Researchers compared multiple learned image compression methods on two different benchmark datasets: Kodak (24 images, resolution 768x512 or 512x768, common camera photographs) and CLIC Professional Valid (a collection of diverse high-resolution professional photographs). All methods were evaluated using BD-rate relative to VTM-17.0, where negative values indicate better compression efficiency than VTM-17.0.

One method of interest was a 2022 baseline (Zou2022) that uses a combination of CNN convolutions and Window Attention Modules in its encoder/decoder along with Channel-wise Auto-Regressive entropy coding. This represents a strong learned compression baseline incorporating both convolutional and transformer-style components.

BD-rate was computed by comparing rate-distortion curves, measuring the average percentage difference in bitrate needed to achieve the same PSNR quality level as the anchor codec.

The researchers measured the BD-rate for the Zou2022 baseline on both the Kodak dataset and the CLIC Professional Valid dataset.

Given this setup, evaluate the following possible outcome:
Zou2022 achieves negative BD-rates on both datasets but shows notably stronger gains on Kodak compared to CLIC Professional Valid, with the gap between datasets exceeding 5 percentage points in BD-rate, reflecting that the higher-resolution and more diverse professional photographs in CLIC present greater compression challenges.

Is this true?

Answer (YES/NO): NO